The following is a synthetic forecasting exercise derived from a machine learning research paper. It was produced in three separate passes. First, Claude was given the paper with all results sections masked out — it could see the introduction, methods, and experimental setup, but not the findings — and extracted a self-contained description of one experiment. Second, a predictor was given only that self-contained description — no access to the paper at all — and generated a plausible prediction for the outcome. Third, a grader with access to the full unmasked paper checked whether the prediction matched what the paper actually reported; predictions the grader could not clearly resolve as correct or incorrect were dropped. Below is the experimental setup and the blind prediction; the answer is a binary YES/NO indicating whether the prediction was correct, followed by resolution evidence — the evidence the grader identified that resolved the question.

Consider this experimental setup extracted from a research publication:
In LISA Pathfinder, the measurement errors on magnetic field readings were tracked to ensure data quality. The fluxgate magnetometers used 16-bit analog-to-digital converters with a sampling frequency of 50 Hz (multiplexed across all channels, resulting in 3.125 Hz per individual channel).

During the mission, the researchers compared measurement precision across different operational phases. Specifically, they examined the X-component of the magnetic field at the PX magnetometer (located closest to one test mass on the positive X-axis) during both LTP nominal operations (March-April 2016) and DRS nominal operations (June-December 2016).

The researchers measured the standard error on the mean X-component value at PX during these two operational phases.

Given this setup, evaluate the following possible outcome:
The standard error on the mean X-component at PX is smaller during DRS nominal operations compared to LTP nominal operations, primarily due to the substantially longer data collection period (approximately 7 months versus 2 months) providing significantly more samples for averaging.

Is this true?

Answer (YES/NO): NO